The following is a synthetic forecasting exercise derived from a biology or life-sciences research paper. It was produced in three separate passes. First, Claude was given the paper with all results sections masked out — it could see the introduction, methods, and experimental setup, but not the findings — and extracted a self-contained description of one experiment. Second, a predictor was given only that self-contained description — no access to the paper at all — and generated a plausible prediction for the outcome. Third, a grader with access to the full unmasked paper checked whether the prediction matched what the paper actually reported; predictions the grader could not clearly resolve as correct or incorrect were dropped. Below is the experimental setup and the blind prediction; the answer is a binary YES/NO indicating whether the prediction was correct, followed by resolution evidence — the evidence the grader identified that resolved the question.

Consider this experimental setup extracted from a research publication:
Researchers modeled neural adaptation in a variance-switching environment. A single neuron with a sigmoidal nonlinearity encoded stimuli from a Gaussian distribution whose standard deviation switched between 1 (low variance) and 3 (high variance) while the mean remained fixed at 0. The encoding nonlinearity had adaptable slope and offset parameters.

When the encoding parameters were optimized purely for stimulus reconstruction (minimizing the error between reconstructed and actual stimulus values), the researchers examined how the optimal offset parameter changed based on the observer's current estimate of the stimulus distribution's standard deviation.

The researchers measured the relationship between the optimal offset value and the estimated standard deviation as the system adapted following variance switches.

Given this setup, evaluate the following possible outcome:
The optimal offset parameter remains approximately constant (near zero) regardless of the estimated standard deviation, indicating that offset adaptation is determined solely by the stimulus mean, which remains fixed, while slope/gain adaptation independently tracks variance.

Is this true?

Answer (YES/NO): YES